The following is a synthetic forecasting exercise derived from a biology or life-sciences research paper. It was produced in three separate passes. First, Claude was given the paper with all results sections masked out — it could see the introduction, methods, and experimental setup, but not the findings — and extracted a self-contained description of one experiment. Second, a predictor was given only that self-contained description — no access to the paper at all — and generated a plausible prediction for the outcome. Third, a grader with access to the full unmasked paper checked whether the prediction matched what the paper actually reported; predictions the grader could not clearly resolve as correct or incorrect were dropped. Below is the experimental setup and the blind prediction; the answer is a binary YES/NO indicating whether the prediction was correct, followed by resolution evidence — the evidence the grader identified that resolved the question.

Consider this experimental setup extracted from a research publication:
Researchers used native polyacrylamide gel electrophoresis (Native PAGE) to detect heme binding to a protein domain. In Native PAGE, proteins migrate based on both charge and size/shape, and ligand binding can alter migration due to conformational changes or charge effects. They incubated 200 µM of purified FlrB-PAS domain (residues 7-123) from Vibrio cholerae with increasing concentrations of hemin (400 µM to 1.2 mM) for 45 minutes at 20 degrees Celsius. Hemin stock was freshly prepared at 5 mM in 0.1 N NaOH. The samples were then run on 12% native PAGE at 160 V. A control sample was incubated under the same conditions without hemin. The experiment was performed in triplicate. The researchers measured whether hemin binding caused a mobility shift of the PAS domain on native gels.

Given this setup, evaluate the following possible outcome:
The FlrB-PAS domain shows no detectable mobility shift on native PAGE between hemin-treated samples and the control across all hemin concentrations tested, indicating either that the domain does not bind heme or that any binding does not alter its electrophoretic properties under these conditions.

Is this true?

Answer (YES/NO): NO